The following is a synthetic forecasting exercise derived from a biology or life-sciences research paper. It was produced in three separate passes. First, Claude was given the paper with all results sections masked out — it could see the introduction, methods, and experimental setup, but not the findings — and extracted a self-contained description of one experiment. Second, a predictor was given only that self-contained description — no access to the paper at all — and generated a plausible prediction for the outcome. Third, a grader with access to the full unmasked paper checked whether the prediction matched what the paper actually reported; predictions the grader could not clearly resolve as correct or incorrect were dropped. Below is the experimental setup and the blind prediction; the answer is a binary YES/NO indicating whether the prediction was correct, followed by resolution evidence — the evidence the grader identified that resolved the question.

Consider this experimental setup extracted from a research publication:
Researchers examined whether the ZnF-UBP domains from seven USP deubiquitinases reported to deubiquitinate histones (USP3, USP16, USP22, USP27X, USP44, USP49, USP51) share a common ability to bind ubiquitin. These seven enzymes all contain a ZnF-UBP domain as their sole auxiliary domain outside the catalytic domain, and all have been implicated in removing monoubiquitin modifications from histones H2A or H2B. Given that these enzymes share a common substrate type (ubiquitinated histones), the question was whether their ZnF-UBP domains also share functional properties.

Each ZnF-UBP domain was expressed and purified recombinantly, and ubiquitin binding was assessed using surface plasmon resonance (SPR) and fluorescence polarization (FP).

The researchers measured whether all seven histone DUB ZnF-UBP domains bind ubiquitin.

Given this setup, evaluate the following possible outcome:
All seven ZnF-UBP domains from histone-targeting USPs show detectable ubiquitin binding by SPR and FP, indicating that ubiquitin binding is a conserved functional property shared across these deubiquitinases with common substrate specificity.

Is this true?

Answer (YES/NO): NO